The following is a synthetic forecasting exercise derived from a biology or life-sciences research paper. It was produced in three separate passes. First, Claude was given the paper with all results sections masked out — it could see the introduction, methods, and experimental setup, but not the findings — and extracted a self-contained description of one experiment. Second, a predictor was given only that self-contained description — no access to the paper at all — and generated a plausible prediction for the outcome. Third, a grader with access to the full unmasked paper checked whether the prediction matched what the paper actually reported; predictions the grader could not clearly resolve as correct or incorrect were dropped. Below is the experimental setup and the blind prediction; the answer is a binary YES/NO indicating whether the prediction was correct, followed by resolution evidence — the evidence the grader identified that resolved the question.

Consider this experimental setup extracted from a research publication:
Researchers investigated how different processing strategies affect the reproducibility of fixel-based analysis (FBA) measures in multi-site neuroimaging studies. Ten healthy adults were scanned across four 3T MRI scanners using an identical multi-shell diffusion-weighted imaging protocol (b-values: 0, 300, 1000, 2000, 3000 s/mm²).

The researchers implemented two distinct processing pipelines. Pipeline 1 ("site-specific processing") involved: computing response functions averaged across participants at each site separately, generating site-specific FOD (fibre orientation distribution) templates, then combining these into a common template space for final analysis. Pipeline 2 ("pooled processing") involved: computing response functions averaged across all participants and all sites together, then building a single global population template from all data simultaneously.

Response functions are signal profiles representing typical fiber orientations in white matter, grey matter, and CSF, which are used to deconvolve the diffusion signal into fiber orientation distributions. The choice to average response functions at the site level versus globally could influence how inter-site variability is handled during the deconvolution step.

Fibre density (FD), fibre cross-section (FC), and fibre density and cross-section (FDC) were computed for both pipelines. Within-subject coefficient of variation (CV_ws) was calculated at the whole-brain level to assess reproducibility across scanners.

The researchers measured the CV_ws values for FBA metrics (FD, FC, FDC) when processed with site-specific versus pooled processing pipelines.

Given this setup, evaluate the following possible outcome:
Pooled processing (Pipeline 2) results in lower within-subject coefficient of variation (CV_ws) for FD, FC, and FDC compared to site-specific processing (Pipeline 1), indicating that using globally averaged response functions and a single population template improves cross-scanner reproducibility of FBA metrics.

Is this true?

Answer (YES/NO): NO